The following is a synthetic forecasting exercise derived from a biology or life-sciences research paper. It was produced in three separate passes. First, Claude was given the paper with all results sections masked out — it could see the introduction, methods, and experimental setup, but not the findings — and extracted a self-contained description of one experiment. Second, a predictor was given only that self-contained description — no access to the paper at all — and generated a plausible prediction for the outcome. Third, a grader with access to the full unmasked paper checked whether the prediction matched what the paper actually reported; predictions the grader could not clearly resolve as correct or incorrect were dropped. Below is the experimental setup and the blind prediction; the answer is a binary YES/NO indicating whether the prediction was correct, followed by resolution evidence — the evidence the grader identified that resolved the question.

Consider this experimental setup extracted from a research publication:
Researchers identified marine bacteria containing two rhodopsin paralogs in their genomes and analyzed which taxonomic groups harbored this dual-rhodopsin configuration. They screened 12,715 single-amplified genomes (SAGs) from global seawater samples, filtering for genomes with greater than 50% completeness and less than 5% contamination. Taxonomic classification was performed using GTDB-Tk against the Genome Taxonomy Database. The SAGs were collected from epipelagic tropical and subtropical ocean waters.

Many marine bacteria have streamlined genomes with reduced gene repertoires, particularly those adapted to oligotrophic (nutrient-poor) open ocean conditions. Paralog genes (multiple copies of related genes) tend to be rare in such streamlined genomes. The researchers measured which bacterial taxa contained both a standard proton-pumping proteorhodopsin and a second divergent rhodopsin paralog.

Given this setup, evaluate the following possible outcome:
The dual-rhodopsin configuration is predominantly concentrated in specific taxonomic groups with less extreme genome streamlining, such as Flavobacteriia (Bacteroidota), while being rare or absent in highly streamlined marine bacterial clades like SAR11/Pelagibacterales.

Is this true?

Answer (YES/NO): NO